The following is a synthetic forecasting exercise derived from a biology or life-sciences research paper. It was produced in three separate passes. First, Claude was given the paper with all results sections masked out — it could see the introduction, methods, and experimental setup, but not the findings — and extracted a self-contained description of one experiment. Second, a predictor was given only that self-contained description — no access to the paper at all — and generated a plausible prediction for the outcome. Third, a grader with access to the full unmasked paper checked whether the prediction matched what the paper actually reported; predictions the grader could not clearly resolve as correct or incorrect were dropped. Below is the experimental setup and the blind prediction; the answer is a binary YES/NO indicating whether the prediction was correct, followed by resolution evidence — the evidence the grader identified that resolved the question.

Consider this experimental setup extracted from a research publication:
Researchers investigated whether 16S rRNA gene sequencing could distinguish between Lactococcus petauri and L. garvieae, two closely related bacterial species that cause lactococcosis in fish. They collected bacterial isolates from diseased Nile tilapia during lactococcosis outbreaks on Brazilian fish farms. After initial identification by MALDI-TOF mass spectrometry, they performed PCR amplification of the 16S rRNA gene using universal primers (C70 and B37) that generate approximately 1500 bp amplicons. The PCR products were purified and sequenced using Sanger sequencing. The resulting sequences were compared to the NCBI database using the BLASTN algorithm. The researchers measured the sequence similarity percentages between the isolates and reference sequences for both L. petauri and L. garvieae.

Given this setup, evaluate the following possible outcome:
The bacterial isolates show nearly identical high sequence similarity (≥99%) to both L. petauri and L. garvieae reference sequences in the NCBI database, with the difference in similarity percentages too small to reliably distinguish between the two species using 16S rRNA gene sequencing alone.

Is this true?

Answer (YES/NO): YES